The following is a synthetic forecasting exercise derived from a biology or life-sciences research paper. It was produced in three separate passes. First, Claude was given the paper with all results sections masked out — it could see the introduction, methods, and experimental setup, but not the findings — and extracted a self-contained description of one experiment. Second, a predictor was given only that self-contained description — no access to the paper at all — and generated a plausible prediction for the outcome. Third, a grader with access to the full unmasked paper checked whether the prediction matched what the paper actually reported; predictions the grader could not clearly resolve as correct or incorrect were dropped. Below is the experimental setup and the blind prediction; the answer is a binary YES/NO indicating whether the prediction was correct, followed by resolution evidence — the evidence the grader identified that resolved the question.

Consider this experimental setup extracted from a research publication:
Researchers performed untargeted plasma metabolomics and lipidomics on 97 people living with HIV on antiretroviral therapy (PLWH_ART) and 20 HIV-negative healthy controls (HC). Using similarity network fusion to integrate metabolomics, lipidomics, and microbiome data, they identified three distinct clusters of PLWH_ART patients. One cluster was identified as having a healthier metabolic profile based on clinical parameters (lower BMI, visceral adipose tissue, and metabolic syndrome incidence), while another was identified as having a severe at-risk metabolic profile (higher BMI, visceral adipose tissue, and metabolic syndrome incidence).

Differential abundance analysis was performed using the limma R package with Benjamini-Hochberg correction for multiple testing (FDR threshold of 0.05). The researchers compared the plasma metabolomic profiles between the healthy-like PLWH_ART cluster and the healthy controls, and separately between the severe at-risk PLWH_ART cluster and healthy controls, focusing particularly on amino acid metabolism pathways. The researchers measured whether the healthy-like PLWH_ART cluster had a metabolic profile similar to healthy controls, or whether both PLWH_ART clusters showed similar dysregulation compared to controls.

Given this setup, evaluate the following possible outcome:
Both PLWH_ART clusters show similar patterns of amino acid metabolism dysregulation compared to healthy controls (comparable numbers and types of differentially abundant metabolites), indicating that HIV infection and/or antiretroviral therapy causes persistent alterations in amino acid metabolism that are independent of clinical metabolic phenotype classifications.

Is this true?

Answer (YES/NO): YES